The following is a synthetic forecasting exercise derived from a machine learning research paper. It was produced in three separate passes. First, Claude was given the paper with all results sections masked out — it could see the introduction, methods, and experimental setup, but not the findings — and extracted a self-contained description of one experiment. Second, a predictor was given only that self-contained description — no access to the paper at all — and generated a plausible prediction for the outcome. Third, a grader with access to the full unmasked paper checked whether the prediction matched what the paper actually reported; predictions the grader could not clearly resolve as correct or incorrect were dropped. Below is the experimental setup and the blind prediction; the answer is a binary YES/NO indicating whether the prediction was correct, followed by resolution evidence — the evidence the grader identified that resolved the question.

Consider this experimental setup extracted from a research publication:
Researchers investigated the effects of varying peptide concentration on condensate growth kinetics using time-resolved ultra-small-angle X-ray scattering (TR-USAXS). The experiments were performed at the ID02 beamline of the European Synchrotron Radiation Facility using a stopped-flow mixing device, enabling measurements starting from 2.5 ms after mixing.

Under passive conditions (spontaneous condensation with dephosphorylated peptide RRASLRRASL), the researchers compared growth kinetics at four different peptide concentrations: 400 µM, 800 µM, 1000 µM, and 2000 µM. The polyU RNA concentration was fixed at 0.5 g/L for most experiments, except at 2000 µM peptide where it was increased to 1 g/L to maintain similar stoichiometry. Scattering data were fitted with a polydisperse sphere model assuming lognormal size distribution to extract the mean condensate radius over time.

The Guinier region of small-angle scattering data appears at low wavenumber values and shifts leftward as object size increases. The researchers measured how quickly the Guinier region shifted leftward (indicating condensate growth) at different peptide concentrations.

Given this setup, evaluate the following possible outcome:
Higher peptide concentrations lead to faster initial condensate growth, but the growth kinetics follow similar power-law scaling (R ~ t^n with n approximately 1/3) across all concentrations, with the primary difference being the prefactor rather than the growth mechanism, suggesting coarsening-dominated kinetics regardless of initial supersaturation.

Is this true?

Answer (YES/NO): YES